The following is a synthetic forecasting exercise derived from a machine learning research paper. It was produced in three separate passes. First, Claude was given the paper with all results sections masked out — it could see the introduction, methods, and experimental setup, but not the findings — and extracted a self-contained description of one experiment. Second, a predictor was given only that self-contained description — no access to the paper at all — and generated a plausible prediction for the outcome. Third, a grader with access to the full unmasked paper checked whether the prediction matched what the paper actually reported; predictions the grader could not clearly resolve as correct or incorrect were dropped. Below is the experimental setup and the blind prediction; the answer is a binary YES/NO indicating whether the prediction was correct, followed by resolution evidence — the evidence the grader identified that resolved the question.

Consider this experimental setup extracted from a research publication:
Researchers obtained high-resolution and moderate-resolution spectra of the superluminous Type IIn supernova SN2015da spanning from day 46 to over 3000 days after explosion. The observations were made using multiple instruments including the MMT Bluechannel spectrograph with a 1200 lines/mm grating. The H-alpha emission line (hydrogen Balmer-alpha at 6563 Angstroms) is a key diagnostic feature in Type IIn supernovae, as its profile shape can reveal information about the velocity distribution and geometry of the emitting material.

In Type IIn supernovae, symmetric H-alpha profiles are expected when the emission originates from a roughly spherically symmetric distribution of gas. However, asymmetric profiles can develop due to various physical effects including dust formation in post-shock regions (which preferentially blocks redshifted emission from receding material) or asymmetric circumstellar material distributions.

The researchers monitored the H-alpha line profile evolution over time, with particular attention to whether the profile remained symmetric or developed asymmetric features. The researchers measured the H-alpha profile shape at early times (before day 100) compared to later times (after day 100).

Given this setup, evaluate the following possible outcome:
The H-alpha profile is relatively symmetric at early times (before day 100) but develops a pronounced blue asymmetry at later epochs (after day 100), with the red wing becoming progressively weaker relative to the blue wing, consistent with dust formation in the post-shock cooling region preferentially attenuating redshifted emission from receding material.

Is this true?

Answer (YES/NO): YES